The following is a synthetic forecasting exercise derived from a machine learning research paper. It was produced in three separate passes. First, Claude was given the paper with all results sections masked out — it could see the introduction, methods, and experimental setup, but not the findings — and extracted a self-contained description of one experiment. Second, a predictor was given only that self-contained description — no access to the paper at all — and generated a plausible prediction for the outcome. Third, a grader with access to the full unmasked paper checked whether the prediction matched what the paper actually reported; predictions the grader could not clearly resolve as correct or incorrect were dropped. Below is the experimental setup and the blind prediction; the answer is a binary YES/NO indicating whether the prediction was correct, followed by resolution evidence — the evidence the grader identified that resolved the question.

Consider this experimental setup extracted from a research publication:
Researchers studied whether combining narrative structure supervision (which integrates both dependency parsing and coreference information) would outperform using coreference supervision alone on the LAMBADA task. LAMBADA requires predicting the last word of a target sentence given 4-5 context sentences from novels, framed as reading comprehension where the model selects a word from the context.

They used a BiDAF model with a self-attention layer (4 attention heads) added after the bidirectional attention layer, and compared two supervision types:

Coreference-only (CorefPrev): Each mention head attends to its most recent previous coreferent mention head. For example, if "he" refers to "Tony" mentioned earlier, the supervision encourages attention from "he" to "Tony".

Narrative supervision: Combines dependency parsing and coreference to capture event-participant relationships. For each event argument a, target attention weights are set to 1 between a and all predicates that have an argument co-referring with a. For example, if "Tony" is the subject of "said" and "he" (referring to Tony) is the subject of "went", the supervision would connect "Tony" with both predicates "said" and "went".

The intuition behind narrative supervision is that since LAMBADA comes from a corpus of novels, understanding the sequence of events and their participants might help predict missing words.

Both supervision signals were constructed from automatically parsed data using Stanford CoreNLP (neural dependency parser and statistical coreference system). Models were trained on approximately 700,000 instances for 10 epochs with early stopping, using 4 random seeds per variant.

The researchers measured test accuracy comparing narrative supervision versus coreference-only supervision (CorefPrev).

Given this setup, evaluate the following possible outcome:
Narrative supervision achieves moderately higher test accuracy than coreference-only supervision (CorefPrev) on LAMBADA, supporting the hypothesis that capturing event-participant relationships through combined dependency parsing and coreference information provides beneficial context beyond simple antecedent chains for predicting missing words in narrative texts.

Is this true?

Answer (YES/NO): YES